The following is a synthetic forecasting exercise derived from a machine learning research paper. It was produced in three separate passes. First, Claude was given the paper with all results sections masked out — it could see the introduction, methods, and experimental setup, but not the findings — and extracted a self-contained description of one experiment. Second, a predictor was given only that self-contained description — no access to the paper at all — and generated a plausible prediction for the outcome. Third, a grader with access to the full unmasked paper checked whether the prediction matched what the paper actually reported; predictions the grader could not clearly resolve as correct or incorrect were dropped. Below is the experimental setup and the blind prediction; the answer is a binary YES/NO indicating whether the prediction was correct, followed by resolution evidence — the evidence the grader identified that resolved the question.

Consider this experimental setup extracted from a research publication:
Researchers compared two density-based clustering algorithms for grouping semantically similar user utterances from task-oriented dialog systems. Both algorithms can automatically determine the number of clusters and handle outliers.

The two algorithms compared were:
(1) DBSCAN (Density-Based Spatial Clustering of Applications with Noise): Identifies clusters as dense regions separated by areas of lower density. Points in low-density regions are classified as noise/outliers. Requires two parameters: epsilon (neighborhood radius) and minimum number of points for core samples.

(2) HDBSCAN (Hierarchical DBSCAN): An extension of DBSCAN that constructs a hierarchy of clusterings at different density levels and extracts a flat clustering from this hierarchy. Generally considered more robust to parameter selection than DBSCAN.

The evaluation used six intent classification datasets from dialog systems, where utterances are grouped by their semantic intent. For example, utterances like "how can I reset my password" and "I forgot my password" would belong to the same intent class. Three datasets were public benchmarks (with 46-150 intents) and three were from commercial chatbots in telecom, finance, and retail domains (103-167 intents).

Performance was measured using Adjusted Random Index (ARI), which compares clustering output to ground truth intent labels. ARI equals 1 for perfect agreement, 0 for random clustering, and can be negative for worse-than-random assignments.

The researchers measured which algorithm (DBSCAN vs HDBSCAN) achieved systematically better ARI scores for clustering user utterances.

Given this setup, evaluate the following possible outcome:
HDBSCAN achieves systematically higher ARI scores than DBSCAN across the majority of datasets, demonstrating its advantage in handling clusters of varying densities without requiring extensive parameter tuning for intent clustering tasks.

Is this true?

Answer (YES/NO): YES